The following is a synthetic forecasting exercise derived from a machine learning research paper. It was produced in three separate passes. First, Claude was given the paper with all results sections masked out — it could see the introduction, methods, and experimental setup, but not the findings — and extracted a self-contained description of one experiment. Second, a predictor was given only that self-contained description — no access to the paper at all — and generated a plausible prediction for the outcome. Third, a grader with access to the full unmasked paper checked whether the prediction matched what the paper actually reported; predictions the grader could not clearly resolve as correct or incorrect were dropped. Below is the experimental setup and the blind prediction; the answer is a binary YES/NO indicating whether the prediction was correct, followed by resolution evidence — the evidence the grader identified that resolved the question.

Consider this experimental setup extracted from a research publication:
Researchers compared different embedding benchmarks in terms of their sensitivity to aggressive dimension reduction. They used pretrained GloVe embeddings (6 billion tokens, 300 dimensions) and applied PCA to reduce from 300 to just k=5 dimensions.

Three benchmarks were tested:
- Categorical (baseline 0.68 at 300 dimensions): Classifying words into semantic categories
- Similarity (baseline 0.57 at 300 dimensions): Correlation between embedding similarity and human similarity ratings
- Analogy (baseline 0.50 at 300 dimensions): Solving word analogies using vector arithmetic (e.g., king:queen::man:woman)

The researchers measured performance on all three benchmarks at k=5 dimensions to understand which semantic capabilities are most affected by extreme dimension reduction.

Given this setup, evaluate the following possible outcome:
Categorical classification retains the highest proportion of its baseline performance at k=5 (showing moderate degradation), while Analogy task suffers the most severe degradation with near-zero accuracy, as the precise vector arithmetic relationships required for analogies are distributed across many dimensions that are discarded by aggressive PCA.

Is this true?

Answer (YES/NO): YES